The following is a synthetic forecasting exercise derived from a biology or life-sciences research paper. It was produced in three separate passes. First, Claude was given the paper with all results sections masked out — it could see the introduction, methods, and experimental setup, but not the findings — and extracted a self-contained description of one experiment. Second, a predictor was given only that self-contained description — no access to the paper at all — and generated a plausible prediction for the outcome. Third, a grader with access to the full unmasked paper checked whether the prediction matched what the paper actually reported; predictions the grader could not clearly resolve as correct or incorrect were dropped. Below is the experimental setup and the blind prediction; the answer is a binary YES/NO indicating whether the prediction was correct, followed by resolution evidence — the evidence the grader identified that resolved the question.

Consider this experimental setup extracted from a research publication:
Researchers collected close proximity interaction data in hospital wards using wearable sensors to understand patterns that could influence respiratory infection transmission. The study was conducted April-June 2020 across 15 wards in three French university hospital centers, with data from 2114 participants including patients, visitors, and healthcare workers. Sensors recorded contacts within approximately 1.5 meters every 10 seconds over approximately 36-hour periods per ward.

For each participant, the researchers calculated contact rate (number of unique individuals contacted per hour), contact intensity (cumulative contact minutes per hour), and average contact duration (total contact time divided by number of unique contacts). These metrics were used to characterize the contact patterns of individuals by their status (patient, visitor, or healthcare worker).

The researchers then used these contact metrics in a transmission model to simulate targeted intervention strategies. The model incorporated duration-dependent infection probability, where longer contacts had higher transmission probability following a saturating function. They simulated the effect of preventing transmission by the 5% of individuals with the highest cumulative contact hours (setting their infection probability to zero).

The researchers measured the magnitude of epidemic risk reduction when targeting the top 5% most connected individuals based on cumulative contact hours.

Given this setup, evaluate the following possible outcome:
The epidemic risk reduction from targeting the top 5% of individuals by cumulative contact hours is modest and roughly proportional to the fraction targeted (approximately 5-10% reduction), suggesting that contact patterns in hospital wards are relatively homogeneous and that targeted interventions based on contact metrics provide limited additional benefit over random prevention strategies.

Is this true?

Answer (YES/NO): NO